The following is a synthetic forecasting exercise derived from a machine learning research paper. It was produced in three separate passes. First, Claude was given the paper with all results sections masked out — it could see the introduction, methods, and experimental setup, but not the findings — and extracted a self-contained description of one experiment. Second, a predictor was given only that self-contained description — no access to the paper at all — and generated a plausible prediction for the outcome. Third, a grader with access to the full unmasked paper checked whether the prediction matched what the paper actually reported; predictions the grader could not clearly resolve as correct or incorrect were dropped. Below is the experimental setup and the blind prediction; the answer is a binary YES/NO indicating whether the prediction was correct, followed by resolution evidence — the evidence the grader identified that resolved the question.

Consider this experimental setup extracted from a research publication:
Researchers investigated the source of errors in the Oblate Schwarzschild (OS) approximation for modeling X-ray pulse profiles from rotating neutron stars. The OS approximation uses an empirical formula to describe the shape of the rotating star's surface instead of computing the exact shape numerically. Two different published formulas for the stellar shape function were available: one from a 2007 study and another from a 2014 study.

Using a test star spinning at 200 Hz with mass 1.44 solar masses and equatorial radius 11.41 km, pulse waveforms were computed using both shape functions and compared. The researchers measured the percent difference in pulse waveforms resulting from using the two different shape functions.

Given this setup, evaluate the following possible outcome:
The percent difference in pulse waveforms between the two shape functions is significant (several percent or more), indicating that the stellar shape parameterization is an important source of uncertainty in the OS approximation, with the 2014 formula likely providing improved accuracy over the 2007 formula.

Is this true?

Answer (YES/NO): NO